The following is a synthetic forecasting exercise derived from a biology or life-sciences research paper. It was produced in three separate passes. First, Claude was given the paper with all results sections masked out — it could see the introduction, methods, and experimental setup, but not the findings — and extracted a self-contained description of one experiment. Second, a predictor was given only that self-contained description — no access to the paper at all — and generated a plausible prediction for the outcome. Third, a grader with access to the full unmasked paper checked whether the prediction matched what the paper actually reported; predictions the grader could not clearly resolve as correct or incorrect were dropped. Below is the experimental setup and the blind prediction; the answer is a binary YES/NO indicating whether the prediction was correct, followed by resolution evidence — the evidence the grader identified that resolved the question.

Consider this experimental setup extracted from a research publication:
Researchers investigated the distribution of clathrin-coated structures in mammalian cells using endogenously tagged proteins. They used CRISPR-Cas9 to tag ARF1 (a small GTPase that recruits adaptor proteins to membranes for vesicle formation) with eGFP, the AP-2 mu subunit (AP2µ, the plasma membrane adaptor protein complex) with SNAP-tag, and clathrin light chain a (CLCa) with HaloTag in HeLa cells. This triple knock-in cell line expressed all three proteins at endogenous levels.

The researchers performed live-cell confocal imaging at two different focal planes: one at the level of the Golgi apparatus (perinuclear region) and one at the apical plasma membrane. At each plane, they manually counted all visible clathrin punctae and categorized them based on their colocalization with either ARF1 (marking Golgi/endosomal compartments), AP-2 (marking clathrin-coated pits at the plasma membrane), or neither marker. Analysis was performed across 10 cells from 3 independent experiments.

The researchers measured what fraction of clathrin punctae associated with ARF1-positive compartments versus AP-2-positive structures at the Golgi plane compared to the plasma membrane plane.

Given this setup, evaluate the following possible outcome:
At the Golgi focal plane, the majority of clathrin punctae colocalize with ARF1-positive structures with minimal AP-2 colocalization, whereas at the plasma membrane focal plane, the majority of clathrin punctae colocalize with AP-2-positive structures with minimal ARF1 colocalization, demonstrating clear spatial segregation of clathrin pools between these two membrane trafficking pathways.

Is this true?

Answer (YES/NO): YES